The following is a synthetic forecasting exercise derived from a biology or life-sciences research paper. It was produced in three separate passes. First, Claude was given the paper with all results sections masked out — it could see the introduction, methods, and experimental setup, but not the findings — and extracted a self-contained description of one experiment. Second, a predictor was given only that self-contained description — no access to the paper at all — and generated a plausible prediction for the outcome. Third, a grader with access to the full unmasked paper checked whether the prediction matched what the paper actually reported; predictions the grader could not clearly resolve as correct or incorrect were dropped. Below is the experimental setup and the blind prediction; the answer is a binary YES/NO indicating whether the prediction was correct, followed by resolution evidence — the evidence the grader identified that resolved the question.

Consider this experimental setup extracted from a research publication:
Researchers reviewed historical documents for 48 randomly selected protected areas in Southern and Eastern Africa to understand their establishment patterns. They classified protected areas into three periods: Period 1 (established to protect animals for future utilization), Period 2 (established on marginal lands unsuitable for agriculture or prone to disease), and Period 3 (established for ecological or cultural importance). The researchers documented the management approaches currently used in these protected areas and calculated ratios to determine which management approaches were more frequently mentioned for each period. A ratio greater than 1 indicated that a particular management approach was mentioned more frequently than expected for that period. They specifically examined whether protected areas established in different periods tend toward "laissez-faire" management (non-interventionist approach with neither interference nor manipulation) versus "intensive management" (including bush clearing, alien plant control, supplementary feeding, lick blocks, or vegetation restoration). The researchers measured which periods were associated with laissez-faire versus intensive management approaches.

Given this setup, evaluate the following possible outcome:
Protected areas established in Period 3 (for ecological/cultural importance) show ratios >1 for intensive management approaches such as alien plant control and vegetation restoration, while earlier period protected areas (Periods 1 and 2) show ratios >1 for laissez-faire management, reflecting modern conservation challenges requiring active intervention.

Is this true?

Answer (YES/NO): NO